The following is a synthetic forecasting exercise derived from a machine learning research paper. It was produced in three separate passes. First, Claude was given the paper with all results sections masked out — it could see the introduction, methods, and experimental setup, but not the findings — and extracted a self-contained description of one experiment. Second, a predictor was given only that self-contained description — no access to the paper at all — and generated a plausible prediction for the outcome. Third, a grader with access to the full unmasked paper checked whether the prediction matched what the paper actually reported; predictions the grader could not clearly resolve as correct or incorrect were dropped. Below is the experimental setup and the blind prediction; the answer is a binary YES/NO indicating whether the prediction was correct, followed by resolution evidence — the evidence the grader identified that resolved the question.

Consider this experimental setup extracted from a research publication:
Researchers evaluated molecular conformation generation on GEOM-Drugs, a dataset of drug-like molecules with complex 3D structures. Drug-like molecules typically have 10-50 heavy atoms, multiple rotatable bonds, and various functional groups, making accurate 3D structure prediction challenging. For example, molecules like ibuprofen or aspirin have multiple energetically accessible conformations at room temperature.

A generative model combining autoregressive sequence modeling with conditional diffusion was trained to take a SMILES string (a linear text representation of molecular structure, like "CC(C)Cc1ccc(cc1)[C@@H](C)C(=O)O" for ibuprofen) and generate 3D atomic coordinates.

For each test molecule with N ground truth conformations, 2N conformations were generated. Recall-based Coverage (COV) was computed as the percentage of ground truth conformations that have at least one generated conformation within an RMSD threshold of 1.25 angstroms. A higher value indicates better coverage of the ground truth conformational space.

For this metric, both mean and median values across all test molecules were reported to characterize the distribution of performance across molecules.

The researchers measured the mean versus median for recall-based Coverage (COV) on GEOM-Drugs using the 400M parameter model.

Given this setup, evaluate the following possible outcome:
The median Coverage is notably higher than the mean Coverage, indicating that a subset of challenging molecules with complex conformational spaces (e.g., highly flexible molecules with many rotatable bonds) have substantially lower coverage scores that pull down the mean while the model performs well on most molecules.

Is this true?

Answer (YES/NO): YES